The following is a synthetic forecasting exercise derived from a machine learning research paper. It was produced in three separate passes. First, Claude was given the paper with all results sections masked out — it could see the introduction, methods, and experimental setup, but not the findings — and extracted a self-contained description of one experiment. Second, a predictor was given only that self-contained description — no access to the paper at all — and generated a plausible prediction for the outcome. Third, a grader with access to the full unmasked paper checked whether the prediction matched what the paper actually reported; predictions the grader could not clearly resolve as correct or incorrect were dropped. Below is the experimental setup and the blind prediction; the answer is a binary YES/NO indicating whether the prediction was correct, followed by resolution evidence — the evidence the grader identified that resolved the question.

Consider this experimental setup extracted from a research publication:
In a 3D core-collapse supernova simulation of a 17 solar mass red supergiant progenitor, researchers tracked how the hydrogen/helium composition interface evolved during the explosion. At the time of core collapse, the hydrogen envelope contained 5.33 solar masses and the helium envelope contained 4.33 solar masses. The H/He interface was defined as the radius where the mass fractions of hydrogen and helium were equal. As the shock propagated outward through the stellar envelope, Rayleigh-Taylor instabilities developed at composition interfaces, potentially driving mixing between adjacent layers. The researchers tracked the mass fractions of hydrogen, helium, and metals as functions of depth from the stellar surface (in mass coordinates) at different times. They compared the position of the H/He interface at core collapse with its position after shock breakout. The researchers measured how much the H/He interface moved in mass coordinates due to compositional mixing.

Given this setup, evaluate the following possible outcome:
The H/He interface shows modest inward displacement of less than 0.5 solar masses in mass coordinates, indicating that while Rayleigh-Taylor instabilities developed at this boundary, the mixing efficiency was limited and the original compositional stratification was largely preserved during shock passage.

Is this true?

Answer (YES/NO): NO